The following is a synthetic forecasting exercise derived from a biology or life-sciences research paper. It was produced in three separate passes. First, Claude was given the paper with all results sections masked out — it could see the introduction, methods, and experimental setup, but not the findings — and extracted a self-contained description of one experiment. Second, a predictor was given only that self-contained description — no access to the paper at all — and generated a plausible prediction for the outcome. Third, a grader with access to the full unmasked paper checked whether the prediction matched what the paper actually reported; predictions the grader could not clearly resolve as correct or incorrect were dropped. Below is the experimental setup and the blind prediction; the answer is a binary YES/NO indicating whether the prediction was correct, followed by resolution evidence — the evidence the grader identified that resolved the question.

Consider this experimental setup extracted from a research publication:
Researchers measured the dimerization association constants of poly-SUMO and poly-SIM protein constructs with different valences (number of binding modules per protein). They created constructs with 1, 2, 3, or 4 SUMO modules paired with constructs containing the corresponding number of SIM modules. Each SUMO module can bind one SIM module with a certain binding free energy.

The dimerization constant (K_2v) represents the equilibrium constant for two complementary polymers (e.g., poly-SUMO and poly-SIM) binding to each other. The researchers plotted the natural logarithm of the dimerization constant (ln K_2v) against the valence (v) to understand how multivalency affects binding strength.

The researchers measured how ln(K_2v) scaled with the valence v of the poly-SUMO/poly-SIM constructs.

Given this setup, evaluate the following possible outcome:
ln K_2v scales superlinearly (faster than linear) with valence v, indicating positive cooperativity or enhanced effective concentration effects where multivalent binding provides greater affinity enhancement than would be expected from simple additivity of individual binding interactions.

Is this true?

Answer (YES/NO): NO